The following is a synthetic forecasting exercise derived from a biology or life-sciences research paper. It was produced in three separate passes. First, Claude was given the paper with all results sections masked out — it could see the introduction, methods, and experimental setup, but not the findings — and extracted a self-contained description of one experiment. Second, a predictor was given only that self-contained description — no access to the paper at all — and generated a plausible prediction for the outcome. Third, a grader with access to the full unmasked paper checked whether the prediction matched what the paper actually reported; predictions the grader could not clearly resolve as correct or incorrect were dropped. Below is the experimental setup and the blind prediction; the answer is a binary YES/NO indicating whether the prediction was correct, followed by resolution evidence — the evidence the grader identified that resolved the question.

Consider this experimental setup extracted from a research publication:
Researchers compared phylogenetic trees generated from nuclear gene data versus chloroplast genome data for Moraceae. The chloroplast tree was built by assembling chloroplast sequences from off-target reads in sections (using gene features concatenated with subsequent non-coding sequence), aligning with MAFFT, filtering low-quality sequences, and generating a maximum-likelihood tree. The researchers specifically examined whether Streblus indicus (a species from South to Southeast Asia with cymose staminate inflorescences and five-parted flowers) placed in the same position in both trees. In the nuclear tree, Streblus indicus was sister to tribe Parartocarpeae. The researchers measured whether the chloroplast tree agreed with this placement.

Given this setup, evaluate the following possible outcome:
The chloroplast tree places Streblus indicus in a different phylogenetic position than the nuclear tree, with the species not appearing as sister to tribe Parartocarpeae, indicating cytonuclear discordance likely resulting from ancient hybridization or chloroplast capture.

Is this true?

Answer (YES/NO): YES